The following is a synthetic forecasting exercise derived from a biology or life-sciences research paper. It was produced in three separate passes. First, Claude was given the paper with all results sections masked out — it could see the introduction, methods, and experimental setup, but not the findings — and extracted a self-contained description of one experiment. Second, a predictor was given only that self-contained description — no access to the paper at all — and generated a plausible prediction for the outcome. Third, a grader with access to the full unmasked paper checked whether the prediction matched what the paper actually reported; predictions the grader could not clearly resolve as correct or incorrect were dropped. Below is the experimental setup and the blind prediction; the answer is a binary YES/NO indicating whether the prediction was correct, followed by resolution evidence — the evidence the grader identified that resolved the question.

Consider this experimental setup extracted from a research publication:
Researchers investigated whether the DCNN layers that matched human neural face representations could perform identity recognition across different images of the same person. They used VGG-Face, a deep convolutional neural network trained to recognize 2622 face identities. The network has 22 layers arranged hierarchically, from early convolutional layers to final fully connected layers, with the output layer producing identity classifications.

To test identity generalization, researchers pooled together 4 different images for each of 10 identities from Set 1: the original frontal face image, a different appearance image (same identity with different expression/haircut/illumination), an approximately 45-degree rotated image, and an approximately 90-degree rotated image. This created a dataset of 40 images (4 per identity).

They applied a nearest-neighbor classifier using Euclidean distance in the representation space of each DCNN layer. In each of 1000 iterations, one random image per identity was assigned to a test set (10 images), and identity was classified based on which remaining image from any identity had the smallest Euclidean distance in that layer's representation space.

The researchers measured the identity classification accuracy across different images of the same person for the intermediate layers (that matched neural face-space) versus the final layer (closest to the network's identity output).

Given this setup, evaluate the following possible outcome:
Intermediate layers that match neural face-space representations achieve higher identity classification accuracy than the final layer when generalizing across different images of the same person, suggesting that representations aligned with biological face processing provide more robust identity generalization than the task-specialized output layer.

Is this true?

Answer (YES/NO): NO